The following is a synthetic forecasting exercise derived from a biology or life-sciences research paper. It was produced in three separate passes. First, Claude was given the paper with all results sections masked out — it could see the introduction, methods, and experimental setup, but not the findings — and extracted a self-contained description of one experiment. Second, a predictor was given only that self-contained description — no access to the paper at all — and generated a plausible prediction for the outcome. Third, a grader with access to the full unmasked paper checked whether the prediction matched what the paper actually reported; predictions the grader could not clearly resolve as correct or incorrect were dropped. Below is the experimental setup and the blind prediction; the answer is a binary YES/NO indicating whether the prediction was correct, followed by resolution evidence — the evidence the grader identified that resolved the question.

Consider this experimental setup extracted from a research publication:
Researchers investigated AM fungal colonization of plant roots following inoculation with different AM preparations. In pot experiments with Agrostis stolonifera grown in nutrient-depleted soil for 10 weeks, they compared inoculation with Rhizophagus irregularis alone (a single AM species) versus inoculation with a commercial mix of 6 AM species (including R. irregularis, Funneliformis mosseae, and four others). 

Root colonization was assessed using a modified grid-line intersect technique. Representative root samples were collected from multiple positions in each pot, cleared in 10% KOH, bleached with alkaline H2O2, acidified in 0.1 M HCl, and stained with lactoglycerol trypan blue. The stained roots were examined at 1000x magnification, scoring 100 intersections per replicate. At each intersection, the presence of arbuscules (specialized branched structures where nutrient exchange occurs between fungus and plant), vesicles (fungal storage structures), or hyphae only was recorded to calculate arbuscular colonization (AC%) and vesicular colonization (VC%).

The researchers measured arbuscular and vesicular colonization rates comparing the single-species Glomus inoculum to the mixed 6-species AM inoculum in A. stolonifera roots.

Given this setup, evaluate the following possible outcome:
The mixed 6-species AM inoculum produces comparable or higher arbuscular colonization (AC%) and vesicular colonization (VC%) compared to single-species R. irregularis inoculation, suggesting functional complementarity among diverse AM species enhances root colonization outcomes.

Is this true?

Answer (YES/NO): NO